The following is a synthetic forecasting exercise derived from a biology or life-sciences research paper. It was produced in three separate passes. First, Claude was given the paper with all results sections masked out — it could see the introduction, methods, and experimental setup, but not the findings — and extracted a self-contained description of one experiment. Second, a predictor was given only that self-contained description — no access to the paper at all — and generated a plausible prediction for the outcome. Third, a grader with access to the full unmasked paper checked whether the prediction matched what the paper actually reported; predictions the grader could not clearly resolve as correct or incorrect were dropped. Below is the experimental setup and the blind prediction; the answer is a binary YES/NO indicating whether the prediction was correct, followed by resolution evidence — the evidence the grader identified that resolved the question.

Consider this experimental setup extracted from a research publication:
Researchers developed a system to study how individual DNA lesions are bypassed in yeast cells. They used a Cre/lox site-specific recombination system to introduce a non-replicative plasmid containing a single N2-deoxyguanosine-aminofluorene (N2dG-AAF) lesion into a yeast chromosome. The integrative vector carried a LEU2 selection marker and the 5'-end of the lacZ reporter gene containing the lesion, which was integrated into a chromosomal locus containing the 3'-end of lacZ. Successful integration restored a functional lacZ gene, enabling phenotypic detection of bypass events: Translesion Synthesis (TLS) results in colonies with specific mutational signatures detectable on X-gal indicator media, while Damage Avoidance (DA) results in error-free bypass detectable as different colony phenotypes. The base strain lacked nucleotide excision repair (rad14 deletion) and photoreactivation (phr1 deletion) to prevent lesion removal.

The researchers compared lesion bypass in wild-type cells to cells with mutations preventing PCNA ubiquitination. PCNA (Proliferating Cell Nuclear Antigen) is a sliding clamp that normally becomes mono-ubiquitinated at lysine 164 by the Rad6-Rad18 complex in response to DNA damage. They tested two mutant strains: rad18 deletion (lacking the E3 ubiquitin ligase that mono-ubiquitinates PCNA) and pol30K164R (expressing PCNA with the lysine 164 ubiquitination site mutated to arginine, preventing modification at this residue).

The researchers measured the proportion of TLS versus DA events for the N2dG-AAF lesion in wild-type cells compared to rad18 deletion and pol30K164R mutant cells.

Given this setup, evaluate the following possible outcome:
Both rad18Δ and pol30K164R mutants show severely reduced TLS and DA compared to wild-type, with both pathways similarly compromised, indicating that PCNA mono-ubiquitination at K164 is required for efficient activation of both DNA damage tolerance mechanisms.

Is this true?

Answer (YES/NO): NO